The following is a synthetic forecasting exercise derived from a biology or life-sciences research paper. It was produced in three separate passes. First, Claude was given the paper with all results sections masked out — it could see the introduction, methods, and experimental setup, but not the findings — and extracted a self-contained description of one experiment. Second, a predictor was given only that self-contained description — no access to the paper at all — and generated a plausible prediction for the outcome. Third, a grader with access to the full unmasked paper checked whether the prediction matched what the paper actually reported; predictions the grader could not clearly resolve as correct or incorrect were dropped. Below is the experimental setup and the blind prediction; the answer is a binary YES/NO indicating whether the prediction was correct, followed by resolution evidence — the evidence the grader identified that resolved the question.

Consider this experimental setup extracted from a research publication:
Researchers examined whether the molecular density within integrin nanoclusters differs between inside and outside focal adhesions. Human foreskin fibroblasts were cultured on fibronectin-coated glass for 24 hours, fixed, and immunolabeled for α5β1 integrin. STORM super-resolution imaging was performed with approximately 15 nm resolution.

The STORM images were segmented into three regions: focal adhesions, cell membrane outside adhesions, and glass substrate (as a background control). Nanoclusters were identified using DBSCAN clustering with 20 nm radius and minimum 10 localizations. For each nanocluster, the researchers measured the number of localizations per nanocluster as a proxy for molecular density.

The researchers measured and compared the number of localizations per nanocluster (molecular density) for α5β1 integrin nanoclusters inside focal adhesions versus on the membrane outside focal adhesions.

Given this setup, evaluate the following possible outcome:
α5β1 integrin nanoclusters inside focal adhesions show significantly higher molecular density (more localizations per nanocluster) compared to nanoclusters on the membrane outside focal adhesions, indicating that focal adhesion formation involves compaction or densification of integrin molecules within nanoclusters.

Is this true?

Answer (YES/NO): NO